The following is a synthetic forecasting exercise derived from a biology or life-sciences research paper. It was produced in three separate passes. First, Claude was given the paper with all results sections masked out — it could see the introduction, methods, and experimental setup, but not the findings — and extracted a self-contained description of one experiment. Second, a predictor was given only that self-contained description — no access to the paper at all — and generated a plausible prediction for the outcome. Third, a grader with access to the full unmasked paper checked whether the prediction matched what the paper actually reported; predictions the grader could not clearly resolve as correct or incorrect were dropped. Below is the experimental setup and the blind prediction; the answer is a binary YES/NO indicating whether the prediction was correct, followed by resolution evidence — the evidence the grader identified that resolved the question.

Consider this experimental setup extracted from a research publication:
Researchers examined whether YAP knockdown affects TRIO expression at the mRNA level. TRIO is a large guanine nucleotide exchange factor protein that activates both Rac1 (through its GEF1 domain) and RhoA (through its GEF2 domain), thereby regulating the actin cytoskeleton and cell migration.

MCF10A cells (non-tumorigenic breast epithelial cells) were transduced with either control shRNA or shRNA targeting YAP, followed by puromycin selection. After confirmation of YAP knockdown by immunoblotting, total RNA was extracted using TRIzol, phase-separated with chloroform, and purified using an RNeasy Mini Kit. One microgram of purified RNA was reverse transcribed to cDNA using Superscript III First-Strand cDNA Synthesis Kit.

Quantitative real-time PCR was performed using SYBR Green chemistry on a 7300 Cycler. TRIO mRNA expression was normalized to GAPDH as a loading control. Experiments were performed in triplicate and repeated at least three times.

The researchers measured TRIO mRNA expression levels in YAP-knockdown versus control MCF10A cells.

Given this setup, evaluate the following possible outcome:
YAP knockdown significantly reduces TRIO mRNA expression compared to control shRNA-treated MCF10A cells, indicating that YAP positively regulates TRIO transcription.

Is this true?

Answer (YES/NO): YES